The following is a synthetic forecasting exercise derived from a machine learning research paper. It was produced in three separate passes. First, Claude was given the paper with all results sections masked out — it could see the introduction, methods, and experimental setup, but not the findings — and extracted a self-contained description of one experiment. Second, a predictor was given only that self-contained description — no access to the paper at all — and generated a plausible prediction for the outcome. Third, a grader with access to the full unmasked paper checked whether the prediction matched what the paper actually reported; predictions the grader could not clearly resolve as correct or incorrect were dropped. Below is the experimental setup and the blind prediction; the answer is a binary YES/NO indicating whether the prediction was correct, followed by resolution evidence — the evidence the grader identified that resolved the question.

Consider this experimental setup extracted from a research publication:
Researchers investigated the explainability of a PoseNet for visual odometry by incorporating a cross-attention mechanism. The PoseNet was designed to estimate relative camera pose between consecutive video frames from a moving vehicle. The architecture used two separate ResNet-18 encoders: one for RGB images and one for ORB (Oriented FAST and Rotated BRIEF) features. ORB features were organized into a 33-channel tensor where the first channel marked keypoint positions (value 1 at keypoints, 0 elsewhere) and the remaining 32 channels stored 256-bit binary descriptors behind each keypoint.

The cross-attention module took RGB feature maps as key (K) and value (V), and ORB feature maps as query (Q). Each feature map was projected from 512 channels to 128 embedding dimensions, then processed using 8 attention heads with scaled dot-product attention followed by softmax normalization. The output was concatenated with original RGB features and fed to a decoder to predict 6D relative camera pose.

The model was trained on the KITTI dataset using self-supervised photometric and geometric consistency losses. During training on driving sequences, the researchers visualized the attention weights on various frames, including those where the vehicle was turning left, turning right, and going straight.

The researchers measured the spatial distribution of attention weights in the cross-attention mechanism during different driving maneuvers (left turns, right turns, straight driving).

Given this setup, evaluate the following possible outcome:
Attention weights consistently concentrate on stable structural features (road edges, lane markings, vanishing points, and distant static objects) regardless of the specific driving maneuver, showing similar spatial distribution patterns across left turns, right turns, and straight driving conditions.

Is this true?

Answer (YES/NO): NO